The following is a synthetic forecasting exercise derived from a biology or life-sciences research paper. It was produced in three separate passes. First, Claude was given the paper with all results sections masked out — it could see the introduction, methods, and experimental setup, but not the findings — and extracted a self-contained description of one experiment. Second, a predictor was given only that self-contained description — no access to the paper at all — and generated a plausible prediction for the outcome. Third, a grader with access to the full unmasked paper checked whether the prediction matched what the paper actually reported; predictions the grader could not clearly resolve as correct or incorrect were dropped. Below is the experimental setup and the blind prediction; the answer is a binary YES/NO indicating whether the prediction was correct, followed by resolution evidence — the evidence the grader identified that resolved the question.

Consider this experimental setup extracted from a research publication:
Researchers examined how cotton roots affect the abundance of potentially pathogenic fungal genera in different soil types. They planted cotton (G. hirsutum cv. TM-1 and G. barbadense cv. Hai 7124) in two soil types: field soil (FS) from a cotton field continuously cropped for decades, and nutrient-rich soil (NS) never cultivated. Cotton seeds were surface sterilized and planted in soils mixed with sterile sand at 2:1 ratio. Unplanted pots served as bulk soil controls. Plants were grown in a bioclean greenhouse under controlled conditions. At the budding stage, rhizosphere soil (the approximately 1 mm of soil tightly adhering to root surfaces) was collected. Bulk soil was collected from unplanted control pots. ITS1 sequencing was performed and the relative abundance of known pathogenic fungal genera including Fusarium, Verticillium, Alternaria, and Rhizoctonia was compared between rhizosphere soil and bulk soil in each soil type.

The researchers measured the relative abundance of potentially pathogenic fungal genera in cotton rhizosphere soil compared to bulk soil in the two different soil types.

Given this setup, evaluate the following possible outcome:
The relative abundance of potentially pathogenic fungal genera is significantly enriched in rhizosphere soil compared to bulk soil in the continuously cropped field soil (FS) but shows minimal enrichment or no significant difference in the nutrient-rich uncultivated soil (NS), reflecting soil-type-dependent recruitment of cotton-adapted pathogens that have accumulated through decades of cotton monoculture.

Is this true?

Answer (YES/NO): NO